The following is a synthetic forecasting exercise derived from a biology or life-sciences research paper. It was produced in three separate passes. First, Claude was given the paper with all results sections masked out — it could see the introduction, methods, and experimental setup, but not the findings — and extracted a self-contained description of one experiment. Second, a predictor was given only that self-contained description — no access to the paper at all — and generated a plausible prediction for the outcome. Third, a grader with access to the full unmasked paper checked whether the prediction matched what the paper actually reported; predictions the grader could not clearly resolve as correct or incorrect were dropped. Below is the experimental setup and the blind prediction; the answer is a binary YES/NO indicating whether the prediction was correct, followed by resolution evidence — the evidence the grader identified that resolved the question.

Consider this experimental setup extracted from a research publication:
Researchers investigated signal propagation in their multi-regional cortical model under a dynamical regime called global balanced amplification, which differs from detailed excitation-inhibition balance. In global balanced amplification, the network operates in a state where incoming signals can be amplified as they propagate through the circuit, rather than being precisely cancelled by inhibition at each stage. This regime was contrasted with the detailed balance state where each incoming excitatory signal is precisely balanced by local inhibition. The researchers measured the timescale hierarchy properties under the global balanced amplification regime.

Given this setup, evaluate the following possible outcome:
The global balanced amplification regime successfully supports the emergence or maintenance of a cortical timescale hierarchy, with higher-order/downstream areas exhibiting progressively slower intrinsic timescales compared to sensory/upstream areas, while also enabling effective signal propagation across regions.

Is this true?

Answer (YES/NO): NO